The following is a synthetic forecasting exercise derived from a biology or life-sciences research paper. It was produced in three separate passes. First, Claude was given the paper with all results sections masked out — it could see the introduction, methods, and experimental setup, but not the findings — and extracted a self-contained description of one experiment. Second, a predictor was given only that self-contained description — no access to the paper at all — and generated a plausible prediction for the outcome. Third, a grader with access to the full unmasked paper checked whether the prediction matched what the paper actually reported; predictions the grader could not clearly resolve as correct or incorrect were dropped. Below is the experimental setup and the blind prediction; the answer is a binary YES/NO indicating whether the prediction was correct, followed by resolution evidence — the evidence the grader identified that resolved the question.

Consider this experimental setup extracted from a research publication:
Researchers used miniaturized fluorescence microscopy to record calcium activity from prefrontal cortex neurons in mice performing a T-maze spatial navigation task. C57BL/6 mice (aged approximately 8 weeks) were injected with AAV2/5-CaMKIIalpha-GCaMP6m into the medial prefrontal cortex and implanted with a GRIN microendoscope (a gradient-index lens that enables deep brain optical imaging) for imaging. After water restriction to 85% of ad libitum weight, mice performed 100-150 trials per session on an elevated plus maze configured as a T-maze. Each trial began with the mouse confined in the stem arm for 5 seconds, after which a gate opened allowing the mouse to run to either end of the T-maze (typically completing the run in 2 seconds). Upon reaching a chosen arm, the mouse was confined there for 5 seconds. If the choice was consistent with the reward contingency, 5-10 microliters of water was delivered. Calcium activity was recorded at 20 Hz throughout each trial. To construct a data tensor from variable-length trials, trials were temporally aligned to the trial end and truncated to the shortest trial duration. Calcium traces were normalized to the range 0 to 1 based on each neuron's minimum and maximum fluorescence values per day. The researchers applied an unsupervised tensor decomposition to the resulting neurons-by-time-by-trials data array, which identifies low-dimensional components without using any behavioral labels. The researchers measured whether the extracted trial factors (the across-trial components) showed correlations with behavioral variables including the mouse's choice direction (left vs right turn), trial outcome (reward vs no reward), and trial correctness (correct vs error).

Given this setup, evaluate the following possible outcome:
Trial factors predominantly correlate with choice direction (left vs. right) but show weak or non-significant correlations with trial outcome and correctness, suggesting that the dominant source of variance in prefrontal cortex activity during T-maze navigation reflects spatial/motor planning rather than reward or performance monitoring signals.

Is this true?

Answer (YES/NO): NO